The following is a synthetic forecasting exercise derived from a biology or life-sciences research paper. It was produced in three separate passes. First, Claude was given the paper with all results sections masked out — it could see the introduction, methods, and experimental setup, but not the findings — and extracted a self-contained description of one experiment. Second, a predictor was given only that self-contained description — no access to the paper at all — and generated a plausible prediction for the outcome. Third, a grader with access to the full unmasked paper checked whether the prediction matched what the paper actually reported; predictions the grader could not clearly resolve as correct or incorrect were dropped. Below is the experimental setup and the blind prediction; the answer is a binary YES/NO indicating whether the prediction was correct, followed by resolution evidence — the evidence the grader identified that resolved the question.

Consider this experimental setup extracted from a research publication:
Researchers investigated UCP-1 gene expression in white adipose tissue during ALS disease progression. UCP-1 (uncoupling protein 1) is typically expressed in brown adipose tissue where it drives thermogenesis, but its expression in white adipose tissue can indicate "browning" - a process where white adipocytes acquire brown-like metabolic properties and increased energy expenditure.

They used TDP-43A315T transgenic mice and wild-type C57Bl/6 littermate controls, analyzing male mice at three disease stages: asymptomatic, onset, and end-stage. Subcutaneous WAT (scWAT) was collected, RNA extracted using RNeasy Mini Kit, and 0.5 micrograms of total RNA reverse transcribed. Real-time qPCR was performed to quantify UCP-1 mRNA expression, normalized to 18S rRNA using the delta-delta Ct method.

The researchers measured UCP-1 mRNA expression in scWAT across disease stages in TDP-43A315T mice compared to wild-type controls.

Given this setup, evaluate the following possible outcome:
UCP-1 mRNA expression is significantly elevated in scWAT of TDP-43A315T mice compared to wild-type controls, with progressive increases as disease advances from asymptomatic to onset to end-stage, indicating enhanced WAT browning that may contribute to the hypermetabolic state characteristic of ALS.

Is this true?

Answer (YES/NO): NO